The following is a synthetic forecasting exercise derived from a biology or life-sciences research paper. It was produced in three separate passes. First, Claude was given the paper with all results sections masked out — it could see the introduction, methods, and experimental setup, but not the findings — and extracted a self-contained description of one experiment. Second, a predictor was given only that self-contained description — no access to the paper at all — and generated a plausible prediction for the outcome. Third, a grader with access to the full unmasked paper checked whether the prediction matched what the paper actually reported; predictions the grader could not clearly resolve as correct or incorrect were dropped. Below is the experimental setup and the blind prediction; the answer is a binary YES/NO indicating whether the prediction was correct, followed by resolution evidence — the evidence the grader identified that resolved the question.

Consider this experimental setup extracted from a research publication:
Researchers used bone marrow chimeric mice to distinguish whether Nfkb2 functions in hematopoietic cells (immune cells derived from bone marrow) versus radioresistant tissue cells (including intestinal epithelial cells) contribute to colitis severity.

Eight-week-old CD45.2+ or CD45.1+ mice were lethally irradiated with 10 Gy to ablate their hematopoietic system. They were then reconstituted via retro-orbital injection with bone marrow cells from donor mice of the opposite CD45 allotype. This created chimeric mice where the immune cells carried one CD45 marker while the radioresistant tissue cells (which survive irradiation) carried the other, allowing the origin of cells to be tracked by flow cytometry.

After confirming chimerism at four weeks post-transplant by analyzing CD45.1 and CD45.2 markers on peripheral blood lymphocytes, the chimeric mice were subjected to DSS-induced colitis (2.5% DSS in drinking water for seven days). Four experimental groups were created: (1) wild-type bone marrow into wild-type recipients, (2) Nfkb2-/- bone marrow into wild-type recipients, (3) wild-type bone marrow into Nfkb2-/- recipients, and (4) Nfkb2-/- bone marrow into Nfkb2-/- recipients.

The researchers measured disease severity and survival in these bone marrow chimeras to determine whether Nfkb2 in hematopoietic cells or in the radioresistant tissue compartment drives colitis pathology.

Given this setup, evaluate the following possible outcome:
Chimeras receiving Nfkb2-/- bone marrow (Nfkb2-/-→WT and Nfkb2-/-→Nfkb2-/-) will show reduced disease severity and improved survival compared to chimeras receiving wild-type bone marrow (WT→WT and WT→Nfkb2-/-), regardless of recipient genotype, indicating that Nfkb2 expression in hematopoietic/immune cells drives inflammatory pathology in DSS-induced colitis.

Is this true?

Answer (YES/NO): NO